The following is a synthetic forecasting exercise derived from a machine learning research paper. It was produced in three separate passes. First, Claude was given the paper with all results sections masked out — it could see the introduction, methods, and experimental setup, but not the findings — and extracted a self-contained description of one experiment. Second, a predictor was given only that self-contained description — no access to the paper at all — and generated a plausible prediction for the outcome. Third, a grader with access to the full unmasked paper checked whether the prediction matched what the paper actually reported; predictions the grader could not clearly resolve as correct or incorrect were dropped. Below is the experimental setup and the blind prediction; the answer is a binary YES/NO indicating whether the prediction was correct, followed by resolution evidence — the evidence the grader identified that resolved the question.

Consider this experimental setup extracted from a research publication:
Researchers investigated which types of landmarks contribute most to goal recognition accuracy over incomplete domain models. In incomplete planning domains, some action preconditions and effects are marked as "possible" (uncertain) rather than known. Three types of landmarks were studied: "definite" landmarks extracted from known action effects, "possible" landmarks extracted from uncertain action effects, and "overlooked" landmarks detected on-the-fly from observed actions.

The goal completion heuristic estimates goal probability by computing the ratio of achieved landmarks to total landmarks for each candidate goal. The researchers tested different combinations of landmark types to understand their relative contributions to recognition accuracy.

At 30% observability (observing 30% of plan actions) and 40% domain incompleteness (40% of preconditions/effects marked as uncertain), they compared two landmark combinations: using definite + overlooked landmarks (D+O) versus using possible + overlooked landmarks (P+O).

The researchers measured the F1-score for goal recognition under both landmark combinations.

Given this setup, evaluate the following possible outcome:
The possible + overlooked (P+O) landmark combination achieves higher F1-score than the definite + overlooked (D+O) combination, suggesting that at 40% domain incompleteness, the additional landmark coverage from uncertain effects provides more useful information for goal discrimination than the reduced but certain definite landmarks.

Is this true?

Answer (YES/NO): NO